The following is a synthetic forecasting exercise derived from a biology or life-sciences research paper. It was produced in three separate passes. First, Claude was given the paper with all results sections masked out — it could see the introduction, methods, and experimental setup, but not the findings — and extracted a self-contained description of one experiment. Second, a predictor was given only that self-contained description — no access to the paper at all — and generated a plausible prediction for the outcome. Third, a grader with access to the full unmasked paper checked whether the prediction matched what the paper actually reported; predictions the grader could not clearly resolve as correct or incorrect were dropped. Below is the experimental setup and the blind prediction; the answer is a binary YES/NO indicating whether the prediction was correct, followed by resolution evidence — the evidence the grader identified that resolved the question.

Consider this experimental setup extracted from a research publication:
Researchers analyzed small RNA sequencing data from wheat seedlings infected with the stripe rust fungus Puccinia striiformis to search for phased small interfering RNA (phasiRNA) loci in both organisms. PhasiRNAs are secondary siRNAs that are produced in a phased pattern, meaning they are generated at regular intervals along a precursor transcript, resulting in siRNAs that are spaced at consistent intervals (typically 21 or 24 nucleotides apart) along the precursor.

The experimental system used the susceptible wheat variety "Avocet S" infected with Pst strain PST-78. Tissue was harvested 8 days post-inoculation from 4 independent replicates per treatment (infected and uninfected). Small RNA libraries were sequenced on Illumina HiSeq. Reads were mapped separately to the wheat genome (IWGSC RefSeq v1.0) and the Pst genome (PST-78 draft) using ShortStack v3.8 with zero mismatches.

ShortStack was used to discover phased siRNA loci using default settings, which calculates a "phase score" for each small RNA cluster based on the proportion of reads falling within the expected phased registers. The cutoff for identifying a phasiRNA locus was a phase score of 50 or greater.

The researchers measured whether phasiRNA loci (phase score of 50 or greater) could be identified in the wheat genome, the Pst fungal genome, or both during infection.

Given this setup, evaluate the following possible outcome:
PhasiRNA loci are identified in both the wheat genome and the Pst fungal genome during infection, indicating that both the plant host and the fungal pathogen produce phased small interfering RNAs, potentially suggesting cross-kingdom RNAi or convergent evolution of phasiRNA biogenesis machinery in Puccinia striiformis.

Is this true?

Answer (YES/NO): YES